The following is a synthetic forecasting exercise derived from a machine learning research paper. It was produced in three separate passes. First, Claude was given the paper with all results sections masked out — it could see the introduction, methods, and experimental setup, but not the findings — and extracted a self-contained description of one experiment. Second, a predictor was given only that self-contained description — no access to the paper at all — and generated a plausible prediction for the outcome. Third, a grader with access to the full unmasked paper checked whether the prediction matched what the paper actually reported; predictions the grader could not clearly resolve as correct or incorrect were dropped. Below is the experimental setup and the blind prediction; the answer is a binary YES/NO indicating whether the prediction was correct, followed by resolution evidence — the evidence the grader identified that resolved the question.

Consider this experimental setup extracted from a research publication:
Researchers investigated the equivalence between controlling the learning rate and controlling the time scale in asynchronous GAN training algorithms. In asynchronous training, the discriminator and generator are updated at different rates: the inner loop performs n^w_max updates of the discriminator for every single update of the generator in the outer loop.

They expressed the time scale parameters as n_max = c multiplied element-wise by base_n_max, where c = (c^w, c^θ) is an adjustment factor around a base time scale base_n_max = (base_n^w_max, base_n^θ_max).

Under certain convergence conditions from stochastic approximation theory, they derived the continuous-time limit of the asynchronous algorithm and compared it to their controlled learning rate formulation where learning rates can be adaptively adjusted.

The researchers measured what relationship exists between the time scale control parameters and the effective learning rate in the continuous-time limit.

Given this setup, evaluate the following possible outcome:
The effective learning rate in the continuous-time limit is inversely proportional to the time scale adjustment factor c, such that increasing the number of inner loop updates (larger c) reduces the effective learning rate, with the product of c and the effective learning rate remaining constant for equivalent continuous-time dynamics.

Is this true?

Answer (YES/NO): YES